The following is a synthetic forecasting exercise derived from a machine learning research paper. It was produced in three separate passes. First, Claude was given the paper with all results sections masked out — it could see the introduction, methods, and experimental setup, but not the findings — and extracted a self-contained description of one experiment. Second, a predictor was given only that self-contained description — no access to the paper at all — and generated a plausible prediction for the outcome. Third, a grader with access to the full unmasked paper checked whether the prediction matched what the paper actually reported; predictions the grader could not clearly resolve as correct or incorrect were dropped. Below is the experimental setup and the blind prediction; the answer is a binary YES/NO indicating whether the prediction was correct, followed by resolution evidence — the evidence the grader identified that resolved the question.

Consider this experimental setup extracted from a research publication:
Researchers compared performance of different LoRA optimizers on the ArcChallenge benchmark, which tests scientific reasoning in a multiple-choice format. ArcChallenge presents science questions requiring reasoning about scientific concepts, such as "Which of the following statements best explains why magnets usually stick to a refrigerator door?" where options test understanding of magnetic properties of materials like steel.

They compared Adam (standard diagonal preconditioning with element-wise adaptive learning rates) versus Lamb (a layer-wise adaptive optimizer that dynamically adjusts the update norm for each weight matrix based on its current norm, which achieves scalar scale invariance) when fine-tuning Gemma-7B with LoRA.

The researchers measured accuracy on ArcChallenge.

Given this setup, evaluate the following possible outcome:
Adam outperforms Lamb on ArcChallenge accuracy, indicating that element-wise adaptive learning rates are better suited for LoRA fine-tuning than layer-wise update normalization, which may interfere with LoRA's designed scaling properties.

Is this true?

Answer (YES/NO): NO